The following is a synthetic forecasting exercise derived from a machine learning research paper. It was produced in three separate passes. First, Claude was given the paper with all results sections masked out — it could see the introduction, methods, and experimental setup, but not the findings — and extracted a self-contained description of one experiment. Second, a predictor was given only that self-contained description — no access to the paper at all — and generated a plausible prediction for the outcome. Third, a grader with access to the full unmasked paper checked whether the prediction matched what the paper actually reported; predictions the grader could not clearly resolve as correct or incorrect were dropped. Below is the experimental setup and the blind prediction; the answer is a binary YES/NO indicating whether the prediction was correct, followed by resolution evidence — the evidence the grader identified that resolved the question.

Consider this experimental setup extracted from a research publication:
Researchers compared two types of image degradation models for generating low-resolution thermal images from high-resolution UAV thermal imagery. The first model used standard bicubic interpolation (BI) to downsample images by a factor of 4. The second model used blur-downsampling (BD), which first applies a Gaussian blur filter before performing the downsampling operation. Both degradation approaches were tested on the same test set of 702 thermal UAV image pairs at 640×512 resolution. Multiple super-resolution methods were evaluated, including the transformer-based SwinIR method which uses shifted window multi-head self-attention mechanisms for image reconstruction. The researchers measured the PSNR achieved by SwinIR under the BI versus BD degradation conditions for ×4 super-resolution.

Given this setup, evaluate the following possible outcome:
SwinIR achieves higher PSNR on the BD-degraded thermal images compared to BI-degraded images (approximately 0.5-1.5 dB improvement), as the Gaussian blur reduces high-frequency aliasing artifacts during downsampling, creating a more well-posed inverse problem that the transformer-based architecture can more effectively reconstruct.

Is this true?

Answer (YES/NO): NO